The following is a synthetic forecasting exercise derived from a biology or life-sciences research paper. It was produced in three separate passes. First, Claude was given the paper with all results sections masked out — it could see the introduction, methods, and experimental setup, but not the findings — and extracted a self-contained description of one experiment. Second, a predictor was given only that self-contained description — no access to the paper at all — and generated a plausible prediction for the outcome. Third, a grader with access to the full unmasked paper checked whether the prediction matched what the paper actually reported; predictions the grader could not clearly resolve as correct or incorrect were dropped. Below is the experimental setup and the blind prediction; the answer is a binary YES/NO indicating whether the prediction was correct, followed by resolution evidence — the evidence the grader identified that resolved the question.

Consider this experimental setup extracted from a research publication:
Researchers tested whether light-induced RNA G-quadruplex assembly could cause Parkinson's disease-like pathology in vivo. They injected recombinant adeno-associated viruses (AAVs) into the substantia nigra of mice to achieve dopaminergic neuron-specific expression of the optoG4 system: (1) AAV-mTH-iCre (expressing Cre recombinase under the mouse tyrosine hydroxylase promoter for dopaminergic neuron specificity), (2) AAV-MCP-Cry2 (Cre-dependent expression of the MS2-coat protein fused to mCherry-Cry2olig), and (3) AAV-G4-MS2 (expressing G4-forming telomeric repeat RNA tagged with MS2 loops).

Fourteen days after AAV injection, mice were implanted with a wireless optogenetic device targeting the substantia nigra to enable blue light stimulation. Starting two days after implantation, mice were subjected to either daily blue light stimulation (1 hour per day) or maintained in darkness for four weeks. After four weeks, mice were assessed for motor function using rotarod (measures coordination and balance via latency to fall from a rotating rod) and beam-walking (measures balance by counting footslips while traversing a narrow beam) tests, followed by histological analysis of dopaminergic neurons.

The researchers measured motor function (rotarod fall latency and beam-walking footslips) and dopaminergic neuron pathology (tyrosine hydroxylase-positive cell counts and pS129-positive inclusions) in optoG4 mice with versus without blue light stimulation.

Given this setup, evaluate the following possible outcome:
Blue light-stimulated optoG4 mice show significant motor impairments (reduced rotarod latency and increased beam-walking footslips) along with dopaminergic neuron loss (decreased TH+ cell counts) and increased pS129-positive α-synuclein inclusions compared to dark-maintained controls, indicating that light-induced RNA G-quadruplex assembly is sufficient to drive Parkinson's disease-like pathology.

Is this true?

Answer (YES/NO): YES